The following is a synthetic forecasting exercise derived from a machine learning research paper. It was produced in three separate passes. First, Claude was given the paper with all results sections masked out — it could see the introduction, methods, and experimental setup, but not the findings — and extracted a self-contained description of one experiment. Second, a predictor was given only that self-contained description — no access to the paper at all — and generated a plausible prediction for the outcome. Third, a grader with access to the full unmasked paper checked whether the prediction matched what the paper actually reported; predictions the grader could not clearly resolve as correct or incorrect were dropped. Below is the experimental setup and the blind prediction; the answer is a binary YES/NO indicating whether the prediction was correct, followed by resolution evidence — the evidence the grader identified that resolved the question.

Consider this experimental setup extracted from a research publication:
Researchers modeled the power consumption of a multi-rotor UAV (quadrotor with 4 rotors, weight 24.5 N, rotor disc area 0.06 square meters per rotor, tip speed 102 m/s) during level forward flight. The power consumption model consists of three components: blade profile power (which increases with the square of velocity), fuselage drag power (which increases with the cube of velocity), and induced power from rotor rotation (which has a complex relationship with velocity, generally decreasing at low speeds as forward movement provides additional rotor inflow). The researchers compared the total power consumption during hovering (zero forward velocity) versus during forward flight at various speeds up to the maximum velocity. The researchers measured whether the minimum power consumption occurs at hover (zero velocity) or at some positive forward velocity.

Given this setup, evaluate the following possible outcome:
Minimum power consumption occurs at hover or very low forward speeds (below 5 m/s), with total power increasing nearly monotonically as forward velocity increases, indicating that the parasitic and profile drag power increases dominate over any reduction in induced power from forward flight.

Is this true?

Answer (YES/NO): NO